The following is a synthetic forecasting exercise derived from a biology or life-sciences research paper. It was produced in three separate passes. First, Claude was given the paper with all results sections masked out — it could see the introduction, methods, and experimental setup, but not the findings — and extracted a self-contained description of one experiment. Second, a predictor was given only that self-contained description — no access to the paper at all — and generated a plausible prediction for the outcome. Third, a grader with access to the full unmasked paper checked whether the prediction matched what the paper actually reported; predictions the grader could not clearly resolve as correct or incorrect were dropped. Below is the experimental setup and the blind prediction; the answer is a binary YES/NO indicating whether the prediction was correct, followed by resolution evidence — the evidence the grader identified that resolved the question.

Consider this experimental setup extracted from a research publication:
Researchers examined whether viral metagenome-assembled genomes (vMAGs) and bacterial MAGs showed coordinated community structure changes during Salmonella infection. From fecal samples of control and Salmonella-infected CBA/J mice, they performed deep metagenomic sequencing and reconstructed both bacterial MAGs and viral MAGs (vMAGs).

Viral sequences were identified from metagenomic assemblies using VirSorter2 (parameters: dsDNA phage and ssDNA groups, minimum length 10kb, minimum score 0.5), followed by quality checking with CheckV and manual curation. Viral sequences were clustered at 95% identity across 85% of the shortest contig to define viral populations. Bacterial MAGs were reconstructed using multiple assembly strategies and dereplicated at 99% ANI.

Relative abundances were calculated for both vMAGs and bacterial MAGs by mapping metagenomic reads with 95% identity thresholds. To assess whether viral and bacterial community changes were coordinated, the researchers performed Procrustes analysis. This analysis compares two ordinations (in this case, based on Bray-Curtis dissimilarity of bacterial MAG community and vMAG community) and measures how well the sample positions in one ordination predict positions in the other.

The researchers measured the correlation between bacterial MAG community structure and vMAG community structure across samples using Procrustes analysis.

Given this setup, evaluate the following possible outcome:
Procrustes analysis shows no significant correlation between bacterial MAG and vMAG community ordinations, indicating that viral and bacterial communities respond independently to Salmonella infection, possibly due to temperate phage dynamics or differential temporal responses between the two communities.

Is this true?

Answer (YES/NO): NO